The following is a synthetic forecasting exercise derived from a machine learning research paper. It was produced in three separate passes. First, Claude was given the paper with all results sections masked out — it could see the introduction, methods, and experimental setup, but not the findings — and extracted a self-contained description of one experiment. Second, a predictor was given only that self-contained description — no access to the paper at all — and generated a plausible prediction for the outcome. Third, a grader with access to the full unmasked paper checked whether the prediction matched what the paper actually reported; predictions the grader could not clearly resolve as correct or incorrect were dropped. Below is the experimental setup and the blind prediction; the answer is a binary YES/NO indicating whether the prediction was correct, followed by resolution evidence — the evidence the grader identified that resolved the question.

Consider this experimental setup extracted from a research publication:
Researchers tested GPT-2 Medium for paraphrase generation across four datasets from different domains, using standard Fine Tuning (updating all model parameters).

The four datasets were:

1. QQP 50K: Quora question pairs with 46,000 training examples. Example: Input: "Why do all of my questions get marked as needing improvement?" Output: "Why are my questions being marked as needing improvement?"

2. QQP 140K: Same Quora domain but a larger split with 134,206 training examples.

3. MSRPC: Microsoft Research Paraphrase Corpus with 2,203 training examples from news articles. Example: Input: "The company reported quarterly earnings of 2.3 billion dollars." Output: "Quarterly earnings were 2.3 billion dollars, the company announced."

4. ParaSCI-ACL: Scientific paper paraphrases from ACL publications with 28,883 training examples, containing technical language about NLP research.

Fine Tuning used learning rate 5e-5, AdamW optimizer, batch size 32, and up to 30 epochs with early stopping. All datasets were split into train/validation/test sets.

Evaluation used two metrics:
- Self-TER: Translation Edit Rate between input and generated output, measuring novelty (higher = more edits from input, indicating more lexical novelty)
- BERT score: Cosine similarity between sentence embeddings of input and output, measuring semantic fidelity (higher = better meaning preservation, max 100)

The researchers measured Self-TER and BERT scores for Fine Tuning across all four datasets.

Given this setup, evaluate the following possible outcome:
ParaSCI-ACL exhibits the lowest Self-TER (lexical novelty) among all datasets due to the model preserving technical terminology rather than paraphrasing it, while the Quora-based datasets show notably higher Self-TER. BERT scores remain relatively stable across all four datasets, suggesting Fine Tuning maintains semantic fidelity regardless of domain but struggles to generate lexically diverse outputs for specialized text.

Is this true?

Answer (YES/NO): NO